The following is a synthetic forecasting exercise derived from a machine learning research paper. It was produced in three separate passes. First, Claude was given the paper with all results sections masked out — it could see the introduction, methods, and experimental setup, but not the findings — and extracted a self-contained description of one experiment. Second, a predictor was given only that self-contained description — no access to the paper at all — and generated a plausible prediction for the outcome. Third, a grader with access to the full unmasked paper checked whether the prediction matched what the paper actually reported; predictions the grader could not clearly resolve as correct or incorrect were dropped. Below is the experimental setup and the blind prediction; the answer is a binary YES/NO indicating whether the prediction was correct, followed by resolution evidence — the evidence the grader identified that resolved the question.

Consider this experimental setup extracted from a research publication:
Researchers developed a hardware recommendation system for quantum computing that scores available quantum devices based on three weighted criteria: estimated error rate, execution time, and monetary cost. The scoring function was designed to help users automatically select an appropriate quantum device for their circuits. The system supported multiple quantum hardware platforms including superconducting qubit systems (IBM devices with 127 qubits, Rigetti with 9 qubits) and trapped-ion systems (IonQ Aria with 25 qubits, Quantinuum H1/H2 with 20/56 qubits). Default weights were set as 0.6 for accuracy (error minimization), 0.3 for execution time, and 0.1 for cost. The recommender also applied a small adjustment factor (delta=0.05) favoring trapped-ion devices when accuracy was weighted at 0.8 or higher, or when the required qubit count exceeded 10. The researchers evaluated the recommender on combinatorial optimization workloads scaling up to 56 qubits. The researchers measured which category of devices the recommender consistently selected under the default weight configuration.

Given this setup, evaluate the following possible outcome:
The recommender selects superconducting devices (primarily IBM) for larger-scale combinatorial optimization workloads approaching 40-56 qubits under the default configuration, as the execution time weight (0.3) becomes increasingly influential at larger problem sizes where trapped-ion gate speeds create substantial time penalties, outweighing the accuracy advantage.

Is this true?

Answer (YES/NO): NO